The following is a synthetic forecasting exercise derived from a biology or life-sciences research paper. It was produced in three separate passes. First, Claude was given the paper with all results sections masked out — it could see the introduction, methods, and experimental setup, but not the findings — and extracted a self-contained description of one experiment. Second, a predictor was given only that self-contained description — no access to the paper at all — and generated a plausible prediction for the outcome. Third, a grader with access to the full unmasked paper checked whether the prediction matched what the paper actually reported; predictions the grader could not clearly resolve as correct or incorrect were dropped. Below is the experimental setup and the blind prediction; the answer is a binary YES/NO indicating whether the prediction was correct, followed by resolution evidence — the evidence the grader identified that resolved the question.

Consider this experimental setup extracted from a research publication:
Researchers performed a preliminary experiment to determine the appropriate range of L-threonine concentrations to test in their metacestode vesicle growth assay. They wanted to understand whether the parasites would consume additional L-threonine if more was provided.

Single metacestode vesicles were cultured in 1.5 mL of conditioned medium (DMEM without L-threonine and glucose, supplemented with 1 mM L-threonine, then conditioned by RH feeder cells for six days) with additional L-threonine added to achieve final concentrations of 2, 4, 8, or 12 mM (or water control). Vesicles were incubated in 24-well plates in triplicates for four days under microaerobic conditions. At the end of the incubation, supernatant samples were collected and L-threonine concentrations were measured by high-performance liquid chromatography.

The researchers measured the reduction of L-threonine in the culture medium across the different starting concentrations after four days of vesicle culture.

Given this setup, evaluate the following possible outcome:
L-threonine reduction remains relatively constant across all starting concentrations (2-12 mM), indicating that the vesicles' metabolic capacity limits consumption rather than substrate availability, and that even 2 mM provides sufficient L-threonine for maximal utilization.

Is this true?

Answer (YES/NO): NO